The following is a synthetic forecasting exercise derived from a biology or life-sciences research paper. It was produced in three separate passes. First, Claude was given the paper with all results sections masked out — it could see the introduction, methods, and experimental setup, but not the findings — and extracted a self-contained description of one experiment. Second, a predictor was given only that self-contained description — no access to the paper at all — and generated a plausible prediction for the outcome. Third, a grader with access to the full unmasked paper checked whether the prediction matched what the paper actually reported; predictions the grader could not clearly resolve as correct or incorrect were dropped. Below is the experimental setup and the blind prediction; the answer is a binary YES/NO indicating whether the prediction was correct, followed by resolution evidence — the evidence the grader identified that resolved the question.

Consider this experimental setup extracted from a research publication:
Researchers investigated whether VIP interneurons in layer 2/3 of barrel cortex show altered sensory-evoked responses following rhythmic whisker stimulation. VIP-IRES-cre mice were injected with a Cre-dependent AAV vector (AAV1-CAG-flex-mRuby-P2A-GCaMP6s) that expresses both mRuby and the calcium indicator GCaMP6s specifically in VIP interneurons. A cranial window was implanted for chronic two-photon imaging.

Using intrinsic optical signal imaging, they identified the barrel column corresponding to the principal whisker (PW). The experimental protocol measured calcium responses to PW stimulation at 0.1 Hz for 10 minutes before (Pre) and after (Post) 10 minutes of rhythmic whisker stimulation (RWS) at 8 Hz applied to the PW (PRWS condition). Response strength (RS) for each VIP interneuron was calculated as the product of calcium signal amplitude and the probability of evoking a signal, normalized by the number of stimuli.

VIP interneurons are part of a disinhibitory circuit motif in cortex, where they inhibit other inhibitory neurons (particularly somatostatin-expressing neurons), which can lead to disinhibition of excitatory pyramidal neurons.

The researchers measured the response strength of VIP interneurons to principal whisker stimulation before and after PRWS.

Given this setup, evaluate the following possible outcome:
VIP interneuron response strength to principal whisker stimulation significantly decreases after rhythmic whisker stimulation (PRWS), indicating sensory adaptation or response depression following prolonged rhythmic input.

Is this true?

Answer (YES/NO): NO